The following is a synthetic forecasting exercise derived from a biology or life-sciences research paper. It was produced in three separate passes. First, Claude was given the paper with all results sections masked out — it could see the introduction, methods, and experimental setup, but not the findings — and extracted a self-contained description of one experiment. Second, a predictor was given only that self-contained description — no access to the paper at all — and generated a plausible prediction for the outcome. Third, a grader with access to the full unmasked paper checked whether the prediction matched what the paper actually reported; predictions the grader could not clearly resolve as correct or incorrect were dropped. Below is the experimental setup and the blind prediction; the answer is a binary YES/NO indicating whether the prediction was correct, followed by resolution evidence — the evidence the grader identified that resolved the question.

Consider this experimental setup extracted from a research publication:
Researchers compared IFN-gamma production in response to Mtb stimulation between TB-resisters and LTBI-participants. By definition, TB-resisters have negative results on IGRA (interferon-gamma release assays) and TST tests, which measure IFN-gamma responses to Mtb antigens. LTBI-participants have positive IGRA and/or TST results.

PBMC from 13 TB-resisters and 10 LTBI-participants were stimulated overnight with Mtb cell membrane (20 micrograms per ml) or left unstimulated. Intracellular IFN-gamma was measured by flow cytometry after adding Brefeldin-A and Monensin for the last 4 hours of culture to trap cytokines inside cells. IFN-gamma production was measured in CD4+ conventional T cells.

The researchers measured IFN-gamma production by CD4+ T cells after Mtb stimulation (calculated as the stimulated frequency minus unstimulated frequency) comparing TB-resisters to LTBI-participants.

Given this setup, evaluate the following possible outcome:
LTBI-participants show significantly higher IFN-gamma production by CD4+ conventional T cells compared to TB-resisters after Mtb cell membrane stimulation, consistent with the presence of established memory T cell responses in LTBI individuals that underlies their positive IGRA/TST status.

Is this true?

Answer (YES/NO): NO